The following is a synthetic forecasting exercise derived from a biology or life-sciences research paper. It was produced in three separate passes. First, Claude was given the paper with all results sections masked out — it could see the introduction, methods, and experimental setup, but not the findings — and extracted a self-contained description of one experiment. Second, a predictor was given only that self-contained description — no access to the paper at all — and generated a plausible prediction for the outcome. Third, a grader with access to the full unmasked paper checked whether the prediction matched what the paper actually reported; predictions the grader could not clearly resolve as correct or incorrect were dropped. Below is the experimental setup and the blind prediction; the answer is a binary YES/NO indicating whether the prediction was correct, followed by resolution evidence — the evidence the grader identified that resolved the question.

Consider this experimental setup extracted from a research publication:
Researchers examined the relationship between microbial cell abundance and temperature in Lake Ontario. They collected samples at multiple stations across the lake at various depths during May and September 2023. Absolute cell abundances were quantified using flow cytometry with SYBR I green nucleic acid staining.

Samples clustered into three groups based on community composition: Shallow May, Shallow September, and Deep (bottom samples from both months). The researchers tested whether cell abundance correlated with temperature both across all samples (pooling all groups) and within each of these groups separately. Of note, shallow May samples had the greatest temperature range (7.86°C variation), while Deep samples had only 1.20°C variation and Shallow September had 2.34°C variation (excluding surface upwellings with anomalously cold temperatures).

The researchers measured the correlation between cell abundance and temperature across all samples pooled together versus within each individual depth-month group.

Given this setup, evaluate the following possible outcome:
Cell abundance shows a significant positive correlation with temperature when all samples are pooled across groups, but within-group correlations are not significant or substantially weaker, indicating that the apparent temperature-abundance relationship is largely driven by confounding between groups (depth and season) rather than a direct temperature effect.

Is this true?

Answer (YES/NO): NO